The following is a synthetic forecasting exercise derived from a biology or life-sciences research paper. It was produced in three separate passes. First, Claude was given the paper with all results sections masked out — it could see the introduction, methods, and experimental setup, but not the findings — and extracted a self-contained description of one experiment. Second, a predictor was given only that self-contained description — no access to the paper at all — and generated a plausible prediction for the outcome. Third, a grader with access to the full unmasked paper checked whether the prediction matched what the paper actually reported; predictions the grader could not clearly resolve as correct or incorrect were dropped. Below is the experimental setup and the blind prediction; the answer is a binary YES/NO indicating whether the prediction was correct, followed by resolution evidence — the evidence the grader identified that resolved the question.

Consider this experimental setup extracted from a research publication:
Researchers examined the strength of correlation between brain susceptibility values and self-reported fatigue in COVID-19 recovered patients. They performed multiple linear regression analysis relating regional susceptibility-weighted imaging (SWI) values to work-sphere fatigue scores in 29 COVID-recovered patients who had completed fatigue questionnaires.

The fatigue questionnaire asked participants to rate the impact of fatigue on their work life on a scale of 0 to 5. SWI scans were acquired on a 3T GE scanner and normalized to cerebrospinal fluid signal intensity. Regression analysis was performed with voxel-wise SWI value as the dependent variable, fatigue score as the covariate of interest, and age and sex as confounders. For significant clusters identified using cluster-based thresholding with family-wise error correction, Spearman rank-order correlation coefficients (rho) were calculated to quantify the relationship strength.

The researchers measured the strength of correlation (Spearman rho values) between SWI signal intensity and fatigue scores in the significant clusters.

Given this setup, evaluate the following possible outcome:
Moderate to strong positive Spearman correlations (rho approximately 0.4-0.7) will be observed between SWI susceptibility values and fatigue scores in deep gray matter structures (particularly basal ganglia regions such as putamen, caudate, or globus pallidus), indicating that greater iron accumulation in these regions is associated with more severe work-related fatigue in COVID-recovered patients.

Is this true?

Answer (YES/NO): NO